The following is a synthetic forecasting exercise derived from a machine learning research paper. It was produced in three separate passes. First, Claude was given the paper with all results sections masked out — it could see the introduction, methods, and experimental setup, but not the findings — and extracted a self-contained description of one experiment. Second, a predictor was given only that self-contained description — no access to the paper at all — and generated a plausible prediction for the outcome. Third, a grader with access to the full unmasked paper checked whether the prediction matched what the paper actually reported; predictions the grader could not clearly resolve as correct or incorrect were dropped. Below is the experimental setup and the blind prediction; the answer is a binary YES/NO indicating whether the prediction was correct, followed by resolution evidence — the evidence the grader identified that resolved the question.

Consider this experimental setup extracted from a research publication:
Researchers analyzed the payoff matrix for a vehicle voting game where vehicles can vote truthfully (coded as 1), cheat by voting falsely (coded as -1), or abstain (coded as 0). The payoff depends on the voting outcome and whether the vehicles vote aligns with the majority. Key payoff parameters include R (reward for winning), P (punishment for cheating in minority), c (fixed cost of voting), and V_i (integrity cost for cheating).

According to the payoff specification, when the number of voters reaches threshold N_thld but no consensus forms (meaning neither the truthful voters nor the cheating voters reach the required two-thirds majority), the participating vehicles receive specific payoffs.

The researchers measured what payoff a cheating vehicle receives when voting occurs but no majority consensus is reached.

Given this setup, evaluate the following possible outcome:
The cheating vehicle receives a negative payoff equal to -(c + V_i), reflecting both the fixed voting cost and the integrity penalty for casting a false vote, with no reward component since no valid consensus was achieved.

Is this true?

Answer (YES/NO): YES